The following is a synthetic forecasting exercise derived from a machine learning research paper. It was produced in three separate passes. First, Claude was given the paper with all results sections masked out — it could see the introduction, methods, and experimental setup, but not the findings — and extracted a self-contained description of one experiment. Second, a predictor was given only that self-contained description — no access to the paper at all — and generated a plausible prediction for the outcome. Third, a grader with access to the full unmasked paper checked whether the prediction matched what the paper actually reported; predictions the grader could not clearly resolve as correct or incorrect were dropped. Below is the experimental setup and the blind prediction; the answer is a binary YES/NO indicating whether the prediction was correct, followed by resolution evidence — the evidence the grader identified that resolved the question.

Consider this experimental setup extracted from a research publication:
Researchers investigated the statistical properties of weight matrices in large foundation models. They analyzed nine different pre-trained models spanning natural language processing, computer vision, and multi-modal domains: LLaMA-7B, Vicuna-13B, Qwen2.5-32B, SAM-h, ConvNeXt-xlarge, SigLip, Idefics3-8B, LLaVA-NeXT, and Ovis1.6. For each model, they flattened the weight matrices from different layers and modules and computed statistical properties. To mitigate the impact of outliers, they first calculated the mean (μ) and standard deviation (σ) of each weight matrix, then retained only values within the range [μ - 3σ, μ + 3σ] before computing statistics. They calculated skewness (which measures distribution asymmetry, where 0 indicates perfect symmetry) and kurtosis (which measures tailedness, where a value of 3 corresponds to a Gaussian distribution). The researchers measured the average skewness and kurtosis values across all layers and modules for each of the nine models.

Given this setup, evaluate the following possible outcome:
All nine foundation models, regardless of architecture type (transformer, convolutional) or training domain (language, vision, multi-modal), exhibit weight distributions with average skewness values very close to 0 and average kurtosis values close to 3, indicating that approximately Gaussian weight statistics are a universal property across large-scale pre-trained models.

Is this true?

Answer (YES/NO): YES